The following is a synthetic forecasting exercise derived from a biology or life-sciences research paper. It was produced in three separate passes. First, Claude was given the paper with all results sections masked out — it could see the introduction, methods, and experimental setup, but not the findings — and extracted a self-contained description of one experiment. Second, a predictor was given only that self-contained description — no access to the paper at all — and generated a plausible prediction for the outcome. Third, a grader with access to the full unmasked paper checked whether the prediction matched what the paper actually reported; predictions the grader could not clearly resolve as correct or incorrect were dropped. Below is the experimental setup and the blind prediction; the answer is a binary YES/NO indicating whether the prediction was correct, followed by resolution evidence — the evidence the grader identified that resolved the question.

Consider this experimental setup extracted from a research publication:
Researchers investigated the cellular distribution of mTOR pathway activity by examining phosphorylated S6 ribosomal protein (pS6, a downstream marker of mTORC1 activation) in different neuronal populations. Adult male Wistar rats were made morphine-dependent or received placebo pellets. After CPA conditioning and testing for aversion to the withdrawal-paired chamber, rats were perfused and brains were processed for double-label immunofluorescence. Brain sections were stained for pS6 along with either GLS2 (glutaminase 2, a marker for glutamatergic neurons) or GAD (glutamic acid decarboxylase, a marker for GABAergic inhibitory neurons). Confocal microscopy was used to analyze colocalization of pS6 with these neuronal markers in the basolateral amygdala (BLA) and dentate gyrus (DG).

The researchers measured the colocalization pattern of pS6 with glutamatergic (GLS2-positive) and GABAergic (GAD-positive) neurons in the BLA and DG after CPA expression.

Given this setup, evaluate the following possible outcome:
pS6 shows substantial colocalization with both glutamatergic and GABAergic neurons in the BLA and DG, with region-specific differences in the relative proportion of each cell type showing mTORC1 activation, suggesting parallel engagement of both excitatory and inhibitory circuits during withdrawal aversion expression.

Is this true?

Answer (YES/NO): NO